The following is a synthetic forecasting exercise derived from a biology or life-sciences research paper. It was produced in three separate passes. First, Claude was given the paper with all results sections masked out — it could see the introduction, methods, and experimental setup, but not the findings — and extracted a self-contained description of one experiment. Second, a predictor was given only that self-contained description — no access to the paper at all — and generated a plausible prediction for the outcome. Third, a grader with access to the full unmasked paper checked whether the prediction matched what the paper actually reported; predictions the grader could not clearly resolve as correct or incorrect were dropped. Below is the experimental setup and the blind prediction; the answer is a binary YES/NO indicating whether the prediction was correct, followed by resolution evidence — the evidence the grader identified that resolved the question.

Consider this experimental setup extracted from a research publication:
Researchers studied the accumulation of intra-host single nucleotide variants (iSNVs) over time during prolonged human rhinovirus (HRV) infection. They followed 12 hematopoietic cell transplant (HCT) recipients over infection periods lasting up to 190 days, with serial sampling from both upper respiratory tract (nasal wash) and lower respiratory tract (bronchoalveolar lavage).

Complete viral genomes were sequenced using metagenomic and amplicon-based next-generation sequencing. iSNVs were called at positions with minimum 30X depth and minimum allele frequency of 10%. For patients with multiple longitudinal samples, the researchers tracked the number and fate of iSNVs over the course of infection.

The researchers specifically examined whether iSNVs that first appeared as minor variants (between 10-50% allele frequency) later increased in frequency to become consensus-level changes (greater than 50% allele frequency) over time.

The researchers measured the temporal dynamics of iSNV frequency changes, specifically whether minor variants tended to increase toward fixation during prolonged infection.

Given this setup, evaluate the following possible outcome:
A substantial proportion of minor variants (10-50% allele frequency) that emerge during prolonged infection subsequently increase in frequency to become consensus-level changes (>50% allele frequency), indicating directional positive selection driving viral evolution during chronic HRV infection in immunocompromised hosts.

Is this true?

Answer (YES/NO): NO